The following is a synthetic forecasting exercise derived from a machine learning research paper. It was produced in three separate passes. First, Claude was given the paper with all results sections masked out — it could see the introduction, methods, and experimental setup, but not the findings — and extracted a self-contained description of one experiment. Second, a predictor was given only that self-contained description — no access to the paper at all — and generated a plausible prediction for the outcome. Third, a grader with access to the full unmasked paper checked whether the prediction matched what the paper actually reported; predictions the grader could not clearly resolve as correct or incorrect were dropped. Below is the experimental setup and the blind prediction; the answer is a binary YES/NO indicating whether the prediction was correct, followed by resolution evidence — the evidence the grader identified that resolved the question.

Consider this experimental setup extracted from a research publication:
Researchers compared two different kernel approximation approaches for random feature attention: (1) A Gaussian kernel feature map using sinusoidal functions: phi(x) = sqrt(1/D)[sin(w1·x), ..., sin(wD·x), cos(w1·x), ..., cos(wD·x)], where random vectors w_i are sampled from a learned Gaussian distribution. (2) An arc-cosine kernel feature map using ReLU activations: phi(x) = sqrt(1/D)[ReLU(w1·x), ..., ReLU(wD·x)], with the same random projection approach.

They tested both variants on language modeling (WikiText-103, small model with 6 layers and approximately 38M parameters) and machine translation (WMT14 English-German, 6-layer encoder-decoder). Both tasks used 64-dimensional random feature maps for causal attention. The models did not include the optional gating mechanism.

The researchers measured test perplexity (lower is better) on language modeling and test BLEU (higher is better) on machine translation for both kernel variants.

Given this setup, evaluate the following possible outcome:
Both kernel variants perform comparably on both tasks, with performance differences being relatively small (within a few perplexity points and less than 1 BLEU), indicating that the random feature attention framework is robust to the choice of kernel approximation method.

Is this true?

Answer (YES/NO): YES